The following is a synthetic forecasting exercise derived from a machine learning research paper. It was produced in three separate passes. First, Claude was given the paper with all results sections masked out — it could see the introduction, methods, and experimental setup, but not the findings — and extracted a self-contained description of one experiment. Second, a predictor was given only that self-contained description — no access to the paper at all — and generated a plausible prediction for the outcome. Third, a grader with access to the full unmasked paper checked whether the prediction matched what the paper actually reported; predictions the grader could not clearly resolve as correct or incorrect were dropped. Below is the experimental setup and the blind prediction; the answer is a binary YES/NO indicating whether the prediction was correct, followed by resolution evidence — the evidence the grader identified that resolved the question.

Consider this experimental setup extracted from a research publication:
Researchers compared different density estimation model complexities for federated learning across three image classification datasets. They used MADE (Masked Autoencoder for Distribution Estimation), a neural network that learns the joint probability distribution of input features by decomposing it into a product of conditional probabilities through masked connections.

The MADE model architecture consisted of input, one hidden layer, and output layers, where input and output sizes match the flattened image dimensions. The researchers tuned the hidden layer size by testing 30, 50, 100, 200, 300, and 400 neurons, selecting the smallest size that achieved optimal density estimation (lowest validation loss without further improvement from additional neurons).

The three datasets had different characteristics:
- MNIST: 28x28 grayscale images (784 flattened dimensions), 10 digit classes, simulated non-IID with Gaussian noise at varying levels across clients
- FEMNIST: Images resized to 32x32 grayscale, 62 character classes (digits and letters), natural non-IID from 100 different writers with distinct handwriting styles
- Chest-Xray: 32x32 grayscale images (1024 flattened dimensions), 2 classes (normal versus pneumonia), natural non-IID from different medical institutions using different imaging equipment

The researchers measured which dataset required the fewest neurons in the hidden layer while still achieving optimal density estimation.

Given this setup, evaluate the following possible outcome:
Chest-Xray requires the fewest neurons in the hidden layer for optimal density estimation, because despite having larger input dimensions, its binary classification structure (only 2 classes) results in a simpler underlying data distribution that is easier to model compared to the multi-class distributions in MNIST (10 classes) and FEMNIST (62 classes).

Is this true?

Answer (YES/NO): NO